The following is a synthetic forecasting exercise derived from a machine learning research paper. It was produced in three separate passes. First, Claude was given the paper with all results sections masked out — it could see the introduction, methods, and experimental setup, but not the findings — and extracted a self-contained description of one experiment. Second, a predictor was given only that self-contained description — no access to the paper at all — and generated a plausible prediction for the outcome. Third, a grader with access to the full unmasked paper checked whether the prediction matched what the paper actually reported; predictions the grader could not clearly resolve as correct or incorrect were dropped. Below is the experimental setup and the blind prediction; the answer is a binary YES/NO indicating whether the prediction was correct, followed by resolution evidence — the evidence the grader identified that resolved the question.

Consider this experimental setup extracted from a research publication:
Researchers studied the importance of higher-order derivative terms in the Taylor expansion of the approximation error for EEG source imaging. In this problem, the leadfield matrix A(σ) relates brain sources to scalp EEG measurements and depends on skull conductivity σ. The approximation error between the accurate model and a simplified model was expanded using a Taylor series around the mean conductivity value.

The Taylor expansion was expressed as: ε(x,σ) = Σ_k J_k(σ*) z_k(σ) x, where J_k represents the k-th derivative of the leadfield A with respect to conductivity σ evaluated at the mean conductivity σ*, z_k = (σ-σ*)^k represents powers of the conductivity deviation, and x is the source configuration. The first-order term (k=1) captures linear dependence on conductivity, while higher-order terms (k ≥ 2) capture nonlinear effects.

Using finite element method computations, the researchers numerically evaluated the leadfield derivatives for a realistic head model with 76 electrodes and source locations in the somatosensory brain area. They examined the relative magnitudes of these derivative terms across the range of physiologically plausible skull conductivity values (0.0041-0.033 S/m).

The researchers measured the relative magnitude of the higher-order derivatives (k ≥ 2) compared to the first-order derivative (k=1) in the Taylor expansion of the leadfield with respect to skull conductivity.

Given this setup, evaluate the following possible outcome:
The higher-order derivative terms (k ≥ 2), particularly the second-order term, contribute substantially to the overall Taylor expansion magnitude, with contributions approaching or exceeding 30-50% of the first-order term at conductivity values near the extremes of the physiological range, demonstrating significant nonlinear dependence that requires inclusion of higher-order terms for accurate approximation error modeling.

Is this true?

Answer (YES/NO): NO